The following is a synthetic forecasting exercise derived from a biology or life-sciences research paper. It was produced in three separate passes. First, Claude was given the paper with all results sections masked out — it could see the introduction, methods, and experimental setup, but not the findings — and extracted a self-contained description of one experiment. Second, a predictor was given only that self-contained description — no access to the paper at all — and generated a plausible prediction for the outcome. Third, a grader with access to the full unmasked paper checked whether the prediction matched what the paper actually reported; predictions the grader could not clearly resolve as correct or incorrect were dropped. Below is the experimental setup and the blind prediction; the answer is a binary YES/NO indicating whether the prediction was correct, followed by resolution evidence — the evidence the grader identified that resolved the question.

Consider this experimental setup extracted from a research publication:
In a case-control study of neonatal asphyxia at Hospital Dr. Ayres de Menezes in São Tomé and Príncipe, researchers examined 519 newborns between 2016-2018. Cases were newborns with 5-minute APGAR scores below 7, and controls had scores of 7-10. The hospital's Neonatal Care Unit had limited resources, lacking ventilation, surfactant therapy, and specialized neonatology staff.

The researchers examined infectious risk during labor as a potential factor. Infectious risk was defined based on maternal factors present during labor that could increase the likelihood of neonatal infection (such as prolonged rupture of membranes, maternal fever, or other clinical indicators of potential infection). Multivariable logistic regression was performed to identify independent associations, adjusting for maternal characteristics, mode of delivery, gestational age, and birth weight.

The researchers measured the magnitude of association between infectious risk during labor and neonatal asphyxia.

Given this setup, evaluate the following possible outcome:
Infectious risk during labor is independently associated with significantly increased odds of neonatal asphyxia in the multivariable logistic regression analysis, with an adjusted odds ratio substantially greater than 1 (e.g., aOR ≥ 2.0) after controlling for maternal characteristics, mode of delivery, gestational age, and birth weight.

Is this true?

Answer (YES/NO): YES